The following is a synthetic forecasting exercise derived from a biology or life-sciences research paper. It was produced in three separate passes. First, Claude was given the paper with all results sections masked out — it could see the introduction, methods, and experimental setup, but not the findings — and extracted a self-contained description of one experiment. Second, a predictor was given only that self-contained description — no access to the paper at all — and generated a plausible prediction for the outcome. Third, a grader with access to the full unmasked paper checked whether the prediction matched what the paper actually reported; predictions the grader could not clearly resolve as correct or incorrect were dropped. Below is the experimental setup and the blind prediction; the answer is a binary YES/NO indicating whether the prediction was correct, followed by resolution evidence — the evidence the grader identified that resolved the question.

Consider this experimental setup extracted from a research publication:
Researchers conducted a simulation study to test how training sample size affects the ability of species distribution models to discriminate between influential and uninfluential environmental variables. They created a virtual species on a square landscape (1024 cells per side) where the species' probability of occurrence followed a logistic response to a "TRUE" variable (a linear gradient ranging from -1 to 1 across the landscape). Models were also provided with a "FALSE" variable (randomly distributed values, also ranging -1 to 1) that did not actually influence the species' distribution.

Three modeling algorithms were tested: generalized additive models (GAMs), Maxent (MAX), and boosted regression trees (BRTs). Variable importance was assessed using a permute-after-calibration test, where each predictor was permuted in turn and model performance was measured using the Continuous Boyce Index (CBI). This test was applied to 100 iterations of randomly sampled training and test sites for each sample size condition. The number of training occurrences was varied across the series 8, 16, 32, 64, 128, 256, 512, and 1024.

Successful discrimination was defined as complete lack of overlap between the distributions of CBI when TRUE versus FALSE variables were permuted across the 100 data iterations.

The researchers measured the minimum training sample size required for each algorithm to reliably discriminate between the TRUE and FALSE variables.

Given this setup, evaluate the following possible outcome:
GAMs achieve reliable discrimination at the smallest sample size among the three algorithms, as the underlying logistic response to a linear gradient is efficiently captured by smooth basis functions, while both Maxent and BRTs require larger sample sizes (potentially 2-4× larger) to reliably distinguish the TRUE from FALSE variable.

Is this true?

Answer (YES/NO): NO